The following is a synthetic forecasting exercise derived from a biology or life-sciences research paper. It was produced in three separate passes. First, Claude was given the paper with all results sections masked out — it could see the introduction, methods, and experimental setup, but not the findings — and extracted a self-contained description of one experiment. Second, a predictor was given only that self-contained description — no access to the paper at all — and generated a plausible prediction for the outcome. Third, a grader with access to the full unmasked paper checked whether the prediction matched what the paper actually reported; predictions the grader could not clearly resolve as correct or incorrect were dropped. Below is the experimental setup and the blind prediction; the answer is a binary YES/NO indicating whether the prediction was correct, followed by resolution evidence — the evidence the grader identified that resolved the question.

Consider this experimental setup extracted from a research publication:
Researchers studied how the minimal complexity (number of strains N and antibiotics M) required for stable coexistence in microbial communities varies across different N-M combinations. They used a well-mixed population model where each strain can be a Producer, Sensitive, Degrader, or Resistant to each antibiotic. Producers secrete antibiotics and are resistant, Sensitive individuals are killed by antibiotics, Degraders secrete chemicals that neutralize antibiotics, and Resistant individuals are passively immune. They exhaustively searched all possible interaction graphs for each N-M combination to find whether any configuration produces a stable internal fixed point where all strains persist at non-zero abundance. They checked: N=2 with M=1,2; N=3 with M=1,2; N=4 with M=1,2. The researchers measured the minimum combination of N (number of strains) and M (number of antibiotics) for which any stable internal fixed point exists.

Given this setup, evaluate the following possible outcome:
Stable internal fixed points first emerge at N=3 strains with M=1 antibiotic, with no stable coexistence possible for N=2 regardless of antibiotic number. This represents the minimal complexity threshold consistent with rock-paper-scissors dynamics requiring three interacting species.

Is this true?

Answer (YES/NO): NO